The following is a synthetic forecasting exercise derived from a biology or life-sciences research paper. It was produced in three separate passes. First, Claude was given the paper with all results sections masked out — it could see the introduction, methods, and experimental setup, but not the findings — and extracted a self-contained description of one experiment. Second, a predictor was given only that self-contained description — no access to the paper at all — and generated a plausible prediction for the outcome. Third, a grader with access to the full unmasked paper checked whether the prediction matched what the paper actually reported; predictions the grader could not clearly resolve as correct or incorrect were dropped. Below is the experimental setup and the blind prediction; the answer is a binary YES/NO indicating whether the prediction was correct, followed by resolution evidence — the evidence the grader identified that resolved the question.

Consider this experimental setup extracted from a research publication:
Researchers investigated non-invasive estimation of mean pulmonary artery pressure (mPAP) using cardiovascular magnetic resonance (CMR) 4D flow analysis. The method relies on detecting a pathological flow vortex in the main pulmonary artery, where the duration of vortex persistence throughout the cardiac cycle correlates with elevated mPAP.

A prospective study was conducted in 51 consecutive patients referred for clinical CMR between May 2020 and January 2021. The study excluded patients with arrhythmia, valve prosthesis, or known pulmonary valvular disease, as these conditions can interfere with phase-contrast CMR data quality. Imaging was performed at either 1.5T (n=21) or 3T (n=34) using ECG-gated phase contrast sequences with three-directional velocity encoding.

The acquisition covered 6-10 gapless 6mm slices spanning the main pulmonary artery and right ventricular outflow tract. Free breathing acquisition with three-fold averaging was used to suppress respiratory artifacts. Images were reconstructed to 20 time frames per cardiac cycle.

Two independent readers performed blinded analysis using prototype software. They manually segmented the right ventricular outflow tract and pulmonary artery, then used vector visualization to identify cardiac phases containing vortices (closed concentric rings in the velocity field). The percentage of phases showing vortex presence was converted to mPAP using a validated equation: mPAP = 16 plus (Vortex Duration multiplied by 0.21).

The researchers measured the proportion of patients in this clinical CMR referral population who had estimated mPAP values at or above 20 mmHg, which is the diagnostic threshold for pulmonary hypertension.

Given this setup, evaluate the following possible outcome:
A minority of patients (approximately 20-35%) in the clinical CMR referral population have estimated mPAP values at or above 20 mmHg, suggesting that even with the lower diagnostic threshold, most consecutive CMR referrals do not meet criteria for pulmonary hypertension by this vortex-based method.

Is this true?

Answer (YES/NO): NO